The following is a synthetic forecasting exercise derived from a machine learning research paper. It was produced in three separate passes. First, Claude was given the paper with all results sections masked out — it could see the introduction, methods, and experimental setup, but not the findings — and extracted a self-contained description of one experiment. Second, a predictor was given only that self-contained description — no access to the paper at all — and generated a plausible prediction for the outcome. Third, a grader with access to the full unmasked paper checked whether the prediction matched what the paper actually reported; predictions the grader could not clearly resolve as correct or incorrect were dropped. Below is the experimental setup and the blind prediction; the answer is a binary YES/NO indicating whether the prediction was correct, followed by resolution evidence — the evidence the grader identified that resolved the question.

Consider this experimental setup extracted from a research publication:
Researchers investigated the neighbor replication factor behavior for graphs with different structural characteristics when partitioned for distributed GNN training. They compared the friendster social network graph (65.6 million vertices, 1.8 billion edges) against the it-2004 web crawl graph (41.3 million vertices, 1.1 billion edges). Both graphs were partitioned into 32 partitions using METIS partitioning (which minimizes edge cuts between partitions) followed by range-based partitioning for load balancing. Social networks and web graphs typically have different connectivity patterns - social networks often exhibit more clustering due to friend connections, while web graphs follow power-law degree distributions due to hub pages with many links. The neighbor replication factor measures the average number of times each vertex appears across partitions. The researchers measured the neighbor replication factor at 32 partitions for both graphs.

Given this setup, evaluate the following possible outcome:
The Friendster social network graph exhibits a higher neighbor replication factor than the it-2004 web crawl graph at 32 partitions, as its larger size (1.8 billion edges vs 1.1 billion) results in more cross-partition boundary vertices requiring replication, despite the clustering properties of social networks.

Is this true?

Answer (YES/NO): YES